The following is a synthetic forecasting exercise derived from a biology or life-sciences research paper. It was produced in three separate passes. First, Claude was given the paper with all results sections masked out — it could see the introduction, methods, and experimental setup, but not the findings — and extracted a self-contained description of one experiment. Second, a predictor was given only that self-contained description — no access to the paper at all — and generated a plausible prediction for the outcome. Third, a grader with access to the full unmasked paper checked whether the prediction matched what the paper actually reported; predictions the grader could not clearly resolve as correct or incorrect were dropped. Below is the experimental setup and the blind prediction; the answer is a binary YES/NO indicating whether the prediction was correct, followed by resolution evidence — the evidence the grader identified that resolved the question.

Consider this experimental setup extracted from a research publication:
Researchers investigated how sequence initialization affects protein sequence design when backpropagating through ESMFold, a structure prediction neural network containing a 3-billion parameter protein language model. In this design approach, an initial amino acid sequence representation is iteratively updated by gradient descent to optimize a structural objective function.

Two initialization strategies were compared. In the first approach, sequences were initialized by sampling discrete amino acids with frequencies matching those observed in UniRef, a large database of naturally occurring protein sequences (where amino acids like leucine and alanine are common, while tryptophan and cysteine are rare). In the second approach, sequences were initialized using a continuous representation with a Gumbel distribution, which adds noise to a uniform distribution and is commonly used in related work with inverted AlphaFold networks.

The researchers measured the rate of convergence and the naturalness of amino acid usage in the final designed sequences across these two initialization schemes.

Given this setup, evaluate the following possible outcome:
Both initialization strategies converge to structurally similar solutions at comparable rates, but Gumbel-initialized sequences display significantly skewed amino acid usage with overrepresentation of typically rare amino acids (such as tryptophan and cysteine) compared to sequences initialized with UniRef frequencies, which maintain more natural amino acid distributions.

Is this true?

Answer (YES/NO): NO